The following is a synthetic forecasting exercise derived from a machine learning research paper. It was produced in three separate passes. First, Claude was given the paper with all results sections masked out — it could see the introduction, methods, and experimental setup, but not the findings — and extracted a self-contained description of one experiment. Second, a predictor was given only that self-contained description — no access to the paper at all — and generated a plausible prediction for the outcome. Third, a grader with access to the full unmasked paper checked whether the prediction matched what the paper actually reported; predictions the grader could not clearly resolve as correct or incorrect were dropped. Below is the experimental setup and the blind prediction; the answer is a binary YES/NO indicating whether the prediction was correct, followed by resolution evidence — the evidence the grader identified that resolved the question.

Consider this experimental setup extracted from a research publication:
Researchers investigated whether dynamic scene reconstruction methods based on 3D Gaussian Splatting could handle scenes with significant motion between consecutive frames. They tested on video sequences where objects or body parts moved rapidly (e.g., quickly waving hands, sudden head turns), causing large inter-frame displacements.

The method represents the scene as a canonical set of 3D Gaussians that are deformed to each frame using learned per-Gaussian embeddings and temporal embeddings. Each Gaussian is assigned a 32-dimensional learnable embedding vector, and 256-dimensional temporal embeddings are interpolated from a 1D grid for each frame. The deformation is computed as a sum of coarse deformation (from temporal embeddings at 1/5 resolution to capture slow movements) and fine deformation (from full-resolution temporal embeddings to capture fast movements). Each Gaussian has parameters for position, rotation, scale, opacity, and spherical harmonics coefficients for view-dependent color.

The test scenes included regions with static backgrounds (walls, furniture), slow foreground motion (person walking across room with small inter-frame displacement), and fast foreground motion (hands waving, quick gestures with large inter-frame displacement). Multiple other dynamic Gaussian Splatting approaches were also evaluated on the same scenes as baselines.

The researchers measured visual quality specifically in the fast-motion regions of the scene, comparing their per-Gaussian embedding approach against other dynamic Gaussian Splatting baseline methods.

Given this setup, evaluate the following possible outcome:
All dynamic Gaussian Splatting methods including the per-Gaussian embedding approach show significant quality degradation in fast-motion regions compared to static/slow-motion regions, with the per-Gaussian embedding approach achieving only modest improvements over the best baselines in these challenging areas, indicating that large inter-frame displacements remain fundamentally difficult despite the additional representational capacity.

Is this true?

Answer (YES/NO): NO